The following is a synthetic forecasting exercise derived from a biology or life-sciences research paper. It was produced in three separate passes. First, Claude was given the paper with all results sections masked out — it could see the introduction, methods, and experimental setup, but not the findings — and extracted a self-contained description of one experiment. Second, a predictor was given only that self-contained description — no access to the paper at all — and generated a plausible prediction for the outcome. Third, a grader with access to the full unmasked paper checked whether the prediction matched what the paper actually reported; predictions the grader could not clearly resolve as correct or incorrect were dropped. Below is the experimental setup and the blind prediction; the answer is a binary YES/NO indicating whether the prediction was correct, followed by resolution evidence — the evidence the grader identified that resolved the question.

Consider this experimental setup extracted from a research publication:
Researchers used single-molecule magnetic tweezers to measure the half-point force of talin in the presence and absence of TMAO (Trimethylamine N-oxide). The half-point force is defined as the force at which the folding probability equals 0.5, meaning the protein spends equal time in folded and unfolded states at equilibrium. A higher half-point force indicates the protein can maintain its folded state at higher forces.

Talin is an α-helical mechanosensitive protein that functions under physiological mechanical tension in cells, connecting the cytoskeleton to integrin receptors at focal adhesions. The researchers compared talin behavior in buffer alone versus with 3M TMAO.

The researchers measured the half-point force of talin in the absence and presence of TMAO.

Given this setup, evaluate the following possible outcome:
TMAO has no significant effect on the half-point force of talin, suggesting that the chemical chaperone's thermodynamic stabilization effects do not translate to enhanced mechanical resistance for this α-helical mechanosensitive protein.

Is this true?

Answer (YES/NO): NO